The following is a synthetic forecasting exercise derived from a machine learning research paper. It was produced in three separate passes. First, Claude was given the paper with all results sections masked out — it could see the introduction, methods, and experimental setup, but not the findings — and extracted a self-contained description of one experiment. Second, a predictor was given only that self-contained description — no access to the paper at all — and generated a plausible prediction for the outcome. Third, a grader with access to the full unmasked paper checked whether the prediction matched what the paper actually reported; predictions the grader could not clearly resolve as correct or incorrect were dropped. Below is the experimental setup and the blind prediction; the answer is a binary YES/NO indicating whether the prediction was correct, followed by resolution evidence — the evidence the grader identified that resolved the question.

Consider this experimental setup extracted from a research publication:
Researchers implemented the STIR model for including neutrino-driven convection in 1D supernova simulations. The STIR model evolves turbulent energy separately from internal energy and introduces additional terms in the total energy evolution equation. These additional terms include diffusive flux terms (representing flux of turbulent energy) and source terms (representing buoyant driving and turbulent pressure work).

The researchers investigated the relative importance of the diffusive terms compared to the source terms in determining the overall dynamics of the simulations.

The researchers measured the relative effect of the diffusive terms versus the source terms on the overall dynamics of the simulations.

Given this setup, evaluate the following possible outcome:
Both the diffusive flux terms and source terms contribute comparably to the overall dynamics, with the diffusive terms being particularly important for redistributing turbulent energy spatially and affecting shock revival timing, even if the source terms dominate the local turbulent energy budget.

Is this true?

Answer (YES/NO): NO